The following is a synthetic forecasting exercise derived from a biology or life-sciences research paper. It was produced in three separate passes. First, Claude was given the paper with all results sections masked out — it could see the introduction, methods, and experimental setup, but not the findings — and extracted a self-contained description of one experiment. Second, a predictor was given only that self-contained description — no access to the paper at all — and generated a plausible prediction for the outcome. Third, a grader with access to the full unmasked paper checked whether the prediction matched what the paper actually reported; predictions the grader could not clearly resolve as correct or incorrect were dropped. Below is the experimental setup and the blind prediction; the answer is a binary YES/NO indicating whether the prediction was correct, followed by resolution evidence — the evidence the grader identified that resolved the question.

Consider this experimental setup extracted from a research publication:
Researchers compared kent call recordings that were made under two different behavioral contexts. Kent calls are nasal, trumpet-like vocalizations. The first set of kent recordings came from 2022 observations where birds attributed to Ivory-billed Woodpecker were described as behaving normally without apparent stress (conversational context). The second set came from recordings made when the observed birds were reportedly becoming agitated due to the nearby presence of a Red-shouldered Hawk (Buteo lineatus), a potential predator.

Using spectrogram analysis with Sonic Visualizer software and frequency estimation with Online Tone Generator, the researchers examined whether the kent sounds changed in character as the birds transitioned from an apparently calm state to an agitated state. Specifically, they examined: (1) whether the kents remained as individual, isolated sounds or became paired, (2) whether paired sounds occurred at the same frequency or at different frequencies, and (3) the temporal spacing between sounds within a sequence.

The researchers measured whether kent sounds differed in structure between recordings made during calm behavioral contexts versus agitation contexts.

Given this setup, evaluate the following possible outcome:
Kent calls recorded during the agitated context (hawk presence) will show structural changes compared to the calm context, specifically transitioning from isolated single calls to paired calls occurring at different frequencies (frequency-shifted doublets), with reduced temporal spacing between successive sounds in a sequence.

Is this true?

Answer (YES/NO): YES